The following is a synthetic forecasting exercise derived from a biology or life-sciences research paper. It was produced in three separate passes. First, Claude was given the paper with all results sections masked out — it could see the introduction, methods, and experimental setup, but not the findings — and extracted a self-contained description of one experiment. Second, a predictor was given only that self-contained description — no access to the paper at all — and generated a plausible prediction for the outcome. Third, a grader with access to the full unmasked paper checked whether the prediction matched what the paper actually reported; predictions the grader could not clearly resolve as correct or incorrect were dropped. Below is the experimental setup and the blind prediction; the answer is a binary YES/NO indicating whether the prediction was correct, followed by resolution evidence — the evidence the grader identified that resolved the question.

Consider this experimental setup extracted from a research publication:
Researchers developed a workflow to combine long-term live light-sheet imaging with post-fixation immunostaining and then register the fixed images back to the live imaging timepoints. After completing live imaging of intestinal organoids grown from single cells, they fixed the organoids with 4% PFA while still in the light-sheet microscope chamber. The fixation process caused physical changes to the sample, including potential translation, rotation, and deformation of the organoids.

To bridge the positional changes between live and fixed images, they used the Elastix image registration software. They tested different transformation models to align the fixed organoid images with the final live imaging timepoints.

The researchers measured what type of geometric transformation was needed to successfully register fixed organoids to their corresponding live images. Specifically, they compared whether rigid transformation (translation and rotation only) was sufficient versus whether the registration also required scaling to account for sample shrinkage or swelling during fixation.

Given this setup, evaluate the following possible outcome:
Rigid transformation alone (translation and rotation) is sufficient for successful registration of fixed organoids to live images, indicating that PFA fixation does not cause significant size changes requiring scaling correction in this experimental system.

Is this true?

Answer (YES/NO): NO